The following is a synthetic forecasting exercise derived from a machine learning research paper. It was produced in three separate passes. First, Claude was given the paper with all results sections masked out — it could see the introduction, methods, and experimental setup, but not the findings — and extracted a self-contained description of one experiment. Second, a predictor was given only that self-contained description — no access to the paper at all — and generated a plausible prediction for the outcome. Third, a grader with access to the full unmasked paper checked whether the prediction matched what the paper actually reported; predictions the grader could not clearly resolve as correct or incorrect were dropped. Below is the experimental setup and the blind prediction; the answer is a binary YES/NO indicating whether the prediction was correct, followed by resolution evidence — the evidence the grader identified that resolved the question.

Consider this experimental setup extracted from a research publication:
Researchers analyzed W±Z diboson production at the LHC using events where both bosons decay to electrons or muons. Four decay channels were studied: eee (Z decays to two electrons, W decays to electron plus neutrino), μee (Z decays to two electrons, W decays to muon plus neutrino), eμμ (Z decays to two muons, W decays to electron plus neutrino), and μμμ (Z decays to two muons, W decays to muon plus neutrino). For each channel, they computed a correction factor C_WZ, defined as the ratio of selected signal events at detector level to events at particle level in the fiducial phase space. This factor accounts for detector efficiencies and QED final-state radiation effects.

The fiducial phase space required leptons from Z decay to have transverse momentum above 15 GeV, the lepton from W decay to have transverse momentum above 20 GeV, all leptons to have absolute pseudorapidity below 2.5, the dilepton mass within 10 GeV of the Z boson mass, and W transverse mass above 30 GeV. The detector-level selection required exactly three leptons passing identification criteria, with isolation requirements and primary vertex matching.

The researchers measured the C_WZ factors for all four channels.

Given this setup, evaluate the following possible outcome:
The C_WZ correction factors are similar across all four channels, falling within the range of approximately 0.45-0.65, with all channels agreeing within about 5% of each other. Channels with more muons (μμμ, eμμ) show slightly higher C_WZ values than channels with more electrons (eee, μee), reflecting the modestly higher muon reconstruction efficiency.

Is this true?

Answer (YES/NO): NO